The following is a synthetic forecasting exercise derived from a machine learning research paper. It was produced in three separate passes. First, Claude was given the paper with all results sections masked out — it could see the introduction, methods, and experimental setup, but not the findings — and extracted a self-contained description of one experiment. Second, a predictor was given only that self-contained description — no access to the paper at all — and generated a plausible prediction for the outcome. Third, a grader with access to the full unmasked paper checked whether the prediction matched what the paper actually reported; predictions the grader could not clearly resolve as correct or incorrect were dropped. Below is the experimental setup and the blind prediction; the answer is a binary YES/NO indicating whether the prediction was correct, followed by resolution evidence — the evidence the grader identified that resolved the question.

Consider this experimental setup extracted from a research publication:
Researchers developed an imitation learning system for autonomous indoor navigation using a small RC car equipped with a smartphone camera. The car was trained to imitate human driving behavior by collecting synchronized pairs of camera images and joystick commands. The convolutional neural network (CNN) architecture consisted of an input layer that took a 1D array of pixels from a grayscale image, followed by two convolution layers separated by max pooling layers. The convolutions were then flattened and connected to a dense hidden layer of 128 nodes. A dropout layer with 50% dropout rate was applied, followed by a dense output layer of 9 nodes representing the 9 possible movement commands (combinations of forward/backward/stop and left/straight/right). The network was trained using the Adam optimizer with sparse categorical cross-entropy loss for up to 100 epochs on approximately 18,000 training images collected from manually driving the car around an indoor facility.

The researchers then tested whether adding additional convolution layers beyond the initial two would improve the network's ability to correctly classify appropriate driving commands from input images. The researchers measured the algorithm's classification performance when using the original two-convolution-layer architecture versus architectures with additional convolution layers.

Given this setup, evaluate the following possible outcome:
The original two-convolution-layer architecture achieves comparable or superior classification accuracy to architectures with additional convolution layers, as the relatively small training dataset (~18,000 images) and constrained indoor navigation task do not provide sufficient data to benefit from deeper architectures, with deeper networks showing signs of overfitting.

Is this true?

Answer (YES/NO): YES